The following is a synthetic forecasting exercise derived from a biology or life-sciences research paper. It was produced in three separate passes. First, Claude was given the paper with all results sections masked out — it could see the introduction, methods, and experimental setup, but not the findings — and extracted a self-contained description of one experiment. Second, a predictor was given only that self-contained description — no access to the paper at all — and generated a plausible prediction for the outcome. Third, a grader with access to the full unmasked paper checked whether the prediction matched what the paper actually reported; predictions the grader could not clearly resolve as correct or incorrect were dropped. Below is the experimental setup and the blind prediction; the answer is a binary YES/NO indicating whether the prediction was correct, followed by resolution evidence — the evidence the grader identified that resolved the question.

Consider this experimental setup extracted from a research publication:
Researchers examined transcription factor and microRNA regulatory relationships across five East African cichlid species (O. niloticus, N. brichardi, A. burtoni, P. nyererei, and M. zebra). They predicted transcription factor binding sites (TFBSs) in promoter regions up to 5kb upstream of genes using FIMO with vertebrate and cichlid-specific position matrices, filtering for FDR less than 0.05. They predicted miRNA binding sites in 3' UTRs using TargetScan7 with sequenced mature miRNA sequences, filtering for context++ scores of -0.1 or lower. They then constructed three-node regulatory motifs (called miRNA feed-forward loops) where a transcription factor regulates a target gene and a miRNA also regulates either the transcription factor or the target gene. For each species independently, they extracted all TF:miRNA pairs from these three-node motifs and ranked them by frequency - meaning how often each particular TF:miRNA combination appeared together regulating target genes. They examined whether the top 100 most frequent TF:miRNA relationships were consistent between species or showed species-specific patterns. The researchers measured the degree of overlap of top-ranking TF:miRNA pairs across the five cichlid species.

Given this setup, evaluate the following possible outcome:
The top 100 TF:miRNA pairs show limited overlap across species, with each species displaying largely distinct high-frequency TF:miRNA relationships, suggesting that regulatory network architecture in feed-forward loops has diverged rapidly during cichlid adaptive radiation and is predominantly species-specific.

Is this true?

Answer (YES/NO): YES